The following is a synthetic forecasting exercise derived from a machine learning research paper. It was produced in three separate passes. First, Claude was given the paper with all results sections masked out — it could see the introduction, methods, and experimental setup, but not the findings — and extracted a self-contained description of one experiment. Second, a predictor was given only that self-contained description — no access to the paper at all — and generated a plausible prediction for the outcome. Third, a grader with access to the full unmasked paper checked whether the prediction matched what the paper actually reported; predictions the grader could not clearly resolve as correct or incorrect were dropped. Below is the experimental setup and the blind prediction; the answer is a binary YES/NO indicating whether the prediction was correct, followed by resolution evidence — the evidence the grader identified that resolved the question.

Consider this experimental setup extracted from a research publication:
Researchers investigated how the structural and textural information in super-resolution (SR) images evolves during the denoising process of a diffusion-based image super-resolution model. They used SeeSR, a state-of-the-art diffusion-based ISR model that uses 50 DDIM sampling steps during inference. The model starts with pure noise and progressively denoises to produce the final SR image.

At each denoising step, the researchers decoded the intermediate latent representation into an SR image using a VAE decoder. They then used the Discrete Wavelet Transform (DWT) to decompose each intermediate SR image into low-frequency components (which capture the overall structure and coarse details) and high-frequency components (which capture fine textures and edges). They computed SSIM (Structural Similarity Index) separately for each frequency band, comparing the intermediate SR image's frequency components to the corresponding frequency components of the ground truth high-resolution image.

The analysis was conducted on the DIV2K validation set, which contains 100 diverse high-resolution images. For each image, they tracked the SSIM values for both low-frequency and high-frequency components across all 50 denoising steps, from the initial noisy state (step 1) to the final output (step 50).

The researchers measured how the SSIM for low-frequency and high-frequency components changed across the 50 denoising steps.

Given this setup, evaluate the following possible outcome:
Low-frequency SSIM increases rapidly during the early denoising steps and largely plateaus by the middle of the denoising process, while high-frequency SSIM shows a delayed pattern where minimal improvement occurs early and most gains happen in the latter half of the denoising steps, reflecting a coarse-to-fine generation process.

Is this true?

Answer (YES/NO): NO